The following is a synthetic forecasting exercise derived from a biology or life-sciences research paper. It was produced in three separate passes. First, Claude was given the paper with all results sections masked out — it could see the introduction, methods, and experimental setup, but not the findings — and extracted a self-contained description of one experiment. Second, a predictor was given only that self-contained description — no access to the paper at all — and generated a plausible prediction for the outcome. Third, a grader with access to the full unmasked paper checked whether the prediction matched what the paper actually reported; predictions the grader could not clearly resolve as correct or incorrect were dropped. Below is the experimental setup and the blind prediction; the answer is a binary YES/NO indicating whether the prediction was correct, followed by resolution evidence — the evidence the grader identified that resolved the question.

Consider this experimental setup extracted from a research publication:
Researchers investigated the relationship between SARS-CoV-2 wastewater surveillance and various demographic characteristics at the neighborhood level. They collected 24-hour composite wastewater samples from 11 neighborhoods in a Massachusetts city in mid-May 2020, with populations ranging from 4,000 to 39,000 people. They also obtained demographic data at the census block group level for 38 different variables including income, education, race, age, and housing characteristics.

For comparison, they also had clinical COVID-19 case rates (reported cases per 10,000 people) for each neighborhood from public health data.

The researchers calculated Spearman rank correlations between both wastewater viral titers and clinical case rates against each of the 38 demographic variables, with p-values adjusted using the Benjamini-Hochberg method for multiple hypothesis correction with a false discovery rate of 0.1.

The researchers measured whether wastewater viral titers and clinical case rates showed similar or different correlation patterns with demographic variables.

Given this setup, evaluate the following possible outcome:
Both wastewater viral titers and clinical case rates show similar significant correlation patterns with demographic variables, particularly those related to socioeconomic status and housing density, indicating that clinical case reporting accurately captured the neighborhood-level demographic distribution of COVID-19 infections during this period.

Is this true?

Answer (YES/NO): YES